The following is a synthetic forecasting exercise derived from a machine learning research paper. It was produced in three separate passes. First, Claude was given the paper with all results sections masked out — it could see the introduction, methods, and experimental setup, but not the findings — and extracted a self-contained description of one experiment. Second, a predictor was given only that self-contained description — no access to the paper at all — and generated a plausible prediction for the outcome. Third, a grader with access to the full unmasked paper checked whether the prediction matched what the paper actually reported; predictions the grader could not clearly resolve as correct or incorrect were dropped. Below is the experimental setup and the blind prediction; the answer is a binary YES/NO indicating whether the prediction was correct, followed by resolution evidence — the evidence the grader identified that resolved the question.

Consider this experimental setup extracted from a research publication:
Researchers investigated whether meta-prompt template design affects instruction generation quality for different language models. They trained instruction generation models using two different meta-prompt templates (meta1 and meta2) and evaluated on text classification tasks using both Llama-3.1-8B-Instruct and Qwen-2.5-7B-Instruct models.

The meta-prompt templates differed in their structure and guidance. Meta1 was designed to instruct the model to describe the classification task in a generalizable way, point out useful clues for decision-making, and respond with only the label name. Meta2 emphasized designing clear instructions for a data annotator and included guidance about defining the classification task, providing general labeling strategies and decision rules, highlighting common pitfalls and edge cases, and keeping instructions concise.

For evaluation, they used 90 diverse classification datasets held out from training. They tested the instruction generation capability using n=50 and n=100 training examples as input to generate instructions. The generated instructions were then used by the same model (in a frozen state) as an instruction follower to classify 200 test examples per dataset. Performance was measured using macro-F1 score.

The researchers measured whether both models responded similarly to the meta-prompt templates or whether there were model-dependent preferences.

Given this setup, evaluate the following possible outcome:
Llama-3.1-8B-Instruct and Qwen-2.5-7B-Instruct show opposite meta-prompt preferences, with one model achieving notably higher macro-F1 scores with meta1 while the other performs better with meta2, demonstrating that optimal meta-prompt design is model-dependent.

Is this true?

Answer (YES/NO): YES